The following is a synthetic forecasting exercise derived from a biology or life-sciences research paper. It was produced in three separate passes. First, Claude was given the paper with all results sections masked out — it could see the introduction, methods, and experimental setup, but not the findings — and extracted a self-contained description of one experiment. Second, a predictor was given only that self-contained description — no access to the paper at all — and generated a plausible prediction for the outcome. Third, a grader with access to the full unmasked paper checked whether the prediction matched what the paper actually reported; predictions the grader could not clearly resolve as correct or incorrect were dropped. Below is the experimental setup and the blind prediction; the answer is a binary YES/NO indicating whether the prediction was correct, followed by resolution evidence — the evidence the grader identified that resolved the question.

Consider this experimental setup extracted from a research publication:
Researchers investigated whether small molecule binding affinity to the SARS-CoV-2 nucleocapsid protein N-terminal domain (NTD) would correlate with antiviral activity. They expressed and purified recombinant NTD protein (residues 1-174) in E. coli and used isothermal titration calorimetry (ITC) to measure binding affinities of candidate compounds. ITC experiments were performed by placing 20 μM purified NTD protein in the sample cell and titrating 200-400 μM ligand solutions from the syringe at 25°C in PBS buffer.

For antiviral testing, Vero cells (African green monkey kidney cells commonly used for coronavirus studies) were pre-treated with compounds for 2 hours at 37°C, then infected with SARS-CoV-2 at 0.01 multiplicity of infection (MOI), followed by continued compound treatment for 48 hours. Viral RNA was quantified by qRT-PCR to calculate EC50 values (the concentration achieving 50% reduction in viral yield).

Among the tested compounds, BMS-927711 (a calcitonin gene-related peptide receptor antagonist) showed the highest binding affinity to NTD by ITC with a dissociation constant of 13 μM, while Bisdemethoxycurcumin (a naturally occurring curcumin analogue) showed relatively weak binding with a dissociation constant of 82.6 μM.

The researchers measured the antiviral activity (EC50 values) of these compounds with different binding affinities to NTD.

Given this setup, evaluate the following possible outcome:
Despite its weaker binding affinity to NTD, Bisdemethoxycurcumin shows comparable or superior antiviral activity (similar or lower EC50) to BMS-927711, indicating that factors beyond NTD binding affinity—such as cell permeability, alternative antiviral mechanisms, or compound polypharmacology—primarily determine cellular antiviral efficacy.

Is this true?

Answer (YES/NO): YES